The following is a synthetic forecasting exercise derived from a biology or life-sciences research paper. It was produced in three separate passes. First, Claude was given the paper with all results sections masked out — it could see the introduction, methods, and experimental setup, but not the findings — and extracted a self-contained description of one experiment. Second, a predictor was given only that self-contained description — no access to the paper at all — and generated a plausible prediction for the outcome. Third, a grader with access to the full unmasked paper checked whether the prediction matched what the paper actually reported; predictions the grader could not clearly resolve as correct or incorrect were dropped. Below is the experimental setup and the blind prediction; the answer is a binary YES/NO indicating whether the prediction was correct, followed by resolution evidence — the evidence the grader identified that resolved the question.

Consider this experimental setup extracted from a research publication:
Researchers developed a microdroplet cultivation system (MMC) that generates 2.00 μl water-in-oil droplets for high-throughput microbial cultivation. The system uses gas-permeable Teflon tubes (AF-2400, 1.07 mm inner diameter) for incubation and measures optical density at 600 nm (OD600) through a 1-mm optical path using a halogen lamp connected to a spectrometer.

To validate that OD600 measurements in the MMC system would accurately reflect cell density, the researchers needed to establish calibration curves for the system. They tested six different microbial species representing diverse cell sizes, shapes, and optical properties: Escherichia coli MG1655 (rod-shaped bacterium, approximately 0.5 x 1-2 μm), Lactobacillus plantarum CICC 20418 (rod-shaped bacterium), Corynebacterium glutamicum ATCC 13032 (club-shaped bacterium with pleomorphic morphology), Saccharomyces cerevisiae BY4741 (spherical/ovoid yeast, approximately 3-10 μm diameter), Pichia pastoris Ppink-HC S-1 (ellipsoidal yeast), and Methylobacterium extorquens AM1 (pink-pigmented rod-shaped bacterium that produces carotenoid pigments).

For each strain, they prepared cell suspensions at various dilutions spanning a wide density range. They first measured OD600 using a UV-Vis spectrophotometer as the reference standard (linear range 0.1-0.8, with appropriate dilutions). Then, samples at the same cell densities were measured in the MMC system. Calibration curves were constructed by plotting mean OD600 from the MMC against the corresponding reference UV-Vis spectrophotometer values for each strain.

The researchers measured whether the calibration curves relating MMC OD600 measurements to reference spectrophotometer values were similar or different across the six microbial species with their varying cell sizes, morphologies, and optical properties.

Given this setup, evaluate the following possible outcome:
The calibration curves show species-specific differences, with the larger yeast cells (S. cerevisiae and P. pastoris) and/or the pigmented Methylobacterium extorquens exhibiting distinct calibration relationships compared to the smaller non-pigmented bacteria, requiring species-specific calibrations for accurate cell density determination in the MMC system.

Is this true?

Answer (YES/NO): NO